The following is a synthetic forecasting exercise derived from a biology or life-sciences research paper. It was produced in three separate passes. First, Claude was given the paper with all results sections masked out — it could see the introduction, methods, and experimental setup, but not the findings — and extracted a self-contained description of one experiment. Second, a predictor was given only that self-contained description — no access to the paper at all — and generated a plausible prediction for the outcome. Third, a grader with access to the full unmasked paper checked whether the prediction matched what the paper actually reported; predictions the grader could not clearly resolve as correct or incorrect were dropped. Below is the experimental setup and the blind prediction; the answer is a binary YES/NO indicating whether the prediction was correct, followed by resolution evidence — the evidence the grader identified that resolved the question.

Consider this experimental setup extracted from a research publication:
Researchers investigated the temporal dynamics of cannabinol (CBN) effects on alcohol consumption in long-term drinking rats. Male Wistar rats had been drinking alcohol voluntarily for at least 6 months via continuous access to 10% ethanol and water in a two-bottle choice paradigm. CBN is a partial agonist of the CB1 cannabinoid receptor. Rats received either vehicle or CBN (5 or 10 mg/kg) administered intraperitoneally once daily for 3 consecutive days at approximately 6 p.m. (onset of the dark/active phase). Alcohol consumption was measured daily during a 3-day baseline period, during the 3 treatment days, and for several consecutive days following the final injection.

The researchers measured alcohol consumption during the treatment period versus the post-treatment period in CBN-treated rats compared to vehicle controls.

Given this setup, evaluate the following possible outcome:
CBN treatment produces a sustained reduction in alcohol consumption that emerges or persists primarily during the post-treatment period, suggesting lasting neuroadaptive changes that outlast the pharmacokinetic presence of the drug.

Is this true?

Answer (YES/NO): YES